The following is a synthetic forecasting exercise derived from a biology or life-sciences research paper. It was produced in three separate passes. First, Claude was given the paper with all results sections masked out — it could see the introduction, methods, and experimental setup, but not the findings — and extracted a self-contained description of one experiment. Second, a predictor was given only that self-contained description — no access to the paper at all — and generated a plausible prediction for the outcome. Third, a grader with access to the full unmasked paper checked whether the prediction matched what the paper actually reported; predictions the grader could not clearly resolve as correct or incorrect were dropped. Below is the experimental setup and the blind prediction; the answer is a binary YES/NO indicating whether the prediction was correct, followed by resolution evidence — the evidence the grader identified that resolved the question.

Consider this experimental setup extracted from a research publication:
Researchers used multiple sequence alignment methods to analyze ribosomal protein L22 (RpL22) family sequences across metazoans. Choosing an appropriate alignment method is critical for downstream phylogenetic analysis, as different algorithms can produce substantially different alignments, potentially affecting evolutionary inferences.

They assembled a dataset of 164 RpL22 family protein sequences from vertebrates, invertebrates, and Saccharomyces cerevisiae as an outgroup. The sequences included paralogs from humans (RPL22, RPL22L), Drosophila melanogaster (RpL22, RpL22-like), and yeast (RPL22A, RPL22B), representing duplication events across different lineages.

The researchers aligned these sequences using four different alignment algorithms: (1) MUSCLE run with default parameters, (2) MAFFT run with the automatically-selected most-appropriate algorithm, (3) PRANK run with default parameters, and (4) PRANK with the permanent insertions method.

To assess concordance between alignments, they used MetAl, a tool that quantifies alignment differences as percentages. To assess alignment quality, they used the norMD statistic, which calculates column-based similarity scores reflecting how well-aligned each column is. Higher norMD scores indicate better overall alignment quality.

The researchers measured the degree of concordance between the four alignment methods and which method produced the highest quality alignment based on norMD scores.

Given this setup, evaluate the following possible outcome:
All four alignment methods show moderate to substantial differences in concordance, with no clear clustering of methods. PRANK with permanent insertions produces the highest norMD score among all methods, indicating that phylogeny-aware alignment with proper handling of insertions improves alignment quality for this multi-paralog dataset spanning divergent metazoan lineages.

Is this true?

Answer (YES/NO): NO